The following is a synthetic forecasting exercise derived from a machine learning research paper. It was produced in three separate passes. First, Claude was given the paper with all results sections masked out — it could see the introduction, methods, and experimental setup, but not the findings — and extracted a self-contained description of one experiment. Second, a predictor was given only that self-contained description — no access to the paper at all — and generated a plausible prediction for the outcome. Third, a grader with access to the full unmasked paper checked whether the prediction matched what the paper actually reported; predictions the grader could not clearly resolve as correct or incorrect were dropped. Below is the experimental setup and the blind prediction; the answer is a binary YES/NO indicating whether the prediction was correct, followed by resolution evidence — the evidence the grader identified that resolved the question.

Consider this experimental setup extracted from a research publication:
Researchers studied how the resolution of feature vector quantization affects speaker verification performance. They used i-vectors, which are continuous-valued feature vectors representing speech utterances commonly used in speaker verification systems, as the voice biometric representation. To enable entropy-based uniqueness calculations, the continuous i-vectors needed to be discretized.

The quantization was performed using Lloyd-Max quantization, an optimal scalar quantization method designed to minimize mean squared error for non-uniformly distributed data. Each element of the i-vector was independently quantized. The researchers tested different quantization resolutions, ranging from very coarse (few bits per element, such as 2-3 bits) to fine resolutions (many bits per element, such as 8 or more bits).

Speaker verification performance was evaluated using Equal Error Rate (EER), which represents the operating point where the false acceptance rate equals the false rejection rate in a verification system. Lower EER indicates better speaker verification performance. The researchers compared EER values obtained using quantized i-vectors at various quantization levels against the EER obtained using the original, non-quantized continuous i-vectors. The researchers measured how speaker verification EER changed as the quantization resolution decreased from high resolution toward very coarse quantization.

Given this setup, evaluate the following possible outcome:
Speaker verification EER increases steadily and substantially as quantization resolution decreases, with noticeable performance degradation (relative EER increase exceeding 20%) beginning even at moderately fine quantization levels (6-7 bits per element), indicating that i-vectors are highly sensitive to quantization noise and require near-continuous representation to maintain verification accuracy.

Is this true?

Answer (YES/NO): NO